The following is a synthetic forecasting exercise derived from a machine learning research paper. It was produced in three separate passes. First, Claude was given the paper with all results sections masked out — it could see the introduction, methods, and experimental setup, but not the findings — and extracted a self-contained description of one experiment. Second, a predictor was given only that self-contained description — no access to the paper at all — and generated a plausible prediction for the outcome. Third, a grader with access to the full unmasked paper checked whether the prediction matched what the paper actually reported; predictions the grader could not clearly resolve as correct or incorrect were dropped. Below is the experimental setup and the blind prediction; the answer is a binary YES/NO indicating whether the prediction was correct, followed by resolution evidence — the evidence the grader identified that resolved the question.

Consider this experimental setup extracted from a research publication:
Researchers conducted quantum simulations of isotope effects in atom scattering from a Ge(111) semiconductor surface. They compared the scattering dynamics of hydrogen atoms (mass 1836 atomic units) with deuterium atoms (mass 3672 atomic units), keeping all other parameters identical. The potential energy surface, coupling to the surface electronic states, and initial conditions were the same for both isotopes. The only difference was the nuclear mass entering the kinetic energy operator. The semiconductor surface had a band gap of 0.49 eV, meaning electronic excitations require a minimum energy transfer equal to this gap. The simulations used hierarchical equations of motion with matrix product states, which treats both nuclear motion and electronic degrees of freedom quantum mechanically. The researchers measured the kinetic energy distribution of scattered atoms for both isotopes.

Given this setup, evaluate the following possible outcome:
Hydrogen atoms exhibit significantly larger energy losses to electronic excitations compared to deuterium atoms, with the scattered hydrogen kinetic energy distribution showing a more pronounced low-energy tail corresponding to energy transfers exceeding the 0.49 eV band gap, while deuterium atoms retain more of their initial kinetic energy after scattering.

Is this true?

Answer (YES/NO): NO